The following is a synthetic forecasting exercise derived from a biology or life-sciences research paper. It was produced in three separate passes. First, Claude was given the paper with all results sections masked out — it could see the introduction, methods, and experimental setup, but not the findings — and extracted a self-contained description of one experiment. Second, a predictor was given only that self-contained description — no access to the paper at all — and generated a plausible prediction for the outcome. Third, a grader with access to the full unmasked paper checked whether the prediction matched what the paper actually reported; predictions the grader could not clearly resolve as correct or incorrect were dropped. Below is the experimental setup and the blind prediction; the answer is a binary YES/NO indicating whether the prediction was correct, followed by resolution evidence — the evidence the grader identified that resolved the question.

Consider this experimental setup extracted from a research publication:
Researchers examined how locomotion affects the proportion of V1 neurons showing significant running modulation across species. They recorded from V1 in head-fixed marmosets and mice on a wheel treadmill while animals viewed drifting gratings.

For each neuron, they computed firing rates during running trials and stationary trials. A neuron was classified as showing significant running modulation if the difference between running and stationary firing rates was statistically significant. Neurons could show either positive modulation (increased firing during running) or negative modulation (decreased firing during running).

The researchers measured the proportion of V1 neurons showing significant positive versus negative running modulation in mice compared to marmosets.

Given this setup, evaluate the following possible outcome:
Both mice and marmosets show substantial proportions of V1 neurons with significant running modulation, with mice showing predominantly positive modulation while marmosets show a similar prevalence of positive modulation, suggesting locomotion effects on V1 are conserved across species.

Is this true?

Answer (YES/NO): NO